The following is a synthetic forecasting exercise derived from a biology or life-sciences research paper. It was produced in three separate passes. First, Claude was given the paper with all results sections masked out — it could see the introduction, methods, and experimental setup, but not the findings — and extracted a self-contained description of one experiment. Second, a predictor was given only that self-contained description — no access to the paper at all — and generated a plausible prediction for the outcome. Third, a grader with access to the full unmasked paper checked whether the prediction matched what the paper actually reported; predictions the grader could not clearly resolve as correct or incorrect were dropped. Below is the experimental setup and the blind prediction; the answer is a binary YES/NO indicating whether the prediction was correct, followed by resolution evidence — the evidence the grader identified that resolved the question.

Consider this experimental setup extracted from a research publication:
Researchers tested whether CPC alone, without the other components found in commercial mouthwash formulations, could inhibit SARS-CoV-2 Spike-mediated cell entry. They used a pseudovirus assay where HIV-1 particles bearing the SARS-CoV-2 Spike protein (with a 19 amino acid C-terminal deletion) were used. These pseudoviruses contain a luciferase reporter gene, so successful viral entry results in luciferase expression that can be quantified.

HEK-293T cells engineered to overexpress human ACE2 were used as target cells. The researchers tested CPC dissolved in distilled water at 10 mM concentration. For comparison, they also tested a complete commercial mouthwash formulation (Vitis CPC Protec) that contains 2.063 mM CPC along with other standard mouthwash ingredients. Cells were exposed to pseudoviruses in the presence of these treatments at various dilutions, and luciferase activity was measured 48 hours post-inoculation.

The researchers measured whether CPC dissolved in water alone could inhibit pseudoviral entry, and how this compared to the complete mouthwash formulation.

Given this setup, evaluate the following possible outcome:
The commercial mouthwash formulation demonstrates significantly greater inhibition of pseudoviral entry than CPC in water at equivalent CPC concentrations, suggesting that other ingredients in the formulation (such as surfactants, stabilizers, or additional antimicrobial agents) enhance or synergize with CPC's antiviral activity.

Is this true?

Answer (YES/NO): NO